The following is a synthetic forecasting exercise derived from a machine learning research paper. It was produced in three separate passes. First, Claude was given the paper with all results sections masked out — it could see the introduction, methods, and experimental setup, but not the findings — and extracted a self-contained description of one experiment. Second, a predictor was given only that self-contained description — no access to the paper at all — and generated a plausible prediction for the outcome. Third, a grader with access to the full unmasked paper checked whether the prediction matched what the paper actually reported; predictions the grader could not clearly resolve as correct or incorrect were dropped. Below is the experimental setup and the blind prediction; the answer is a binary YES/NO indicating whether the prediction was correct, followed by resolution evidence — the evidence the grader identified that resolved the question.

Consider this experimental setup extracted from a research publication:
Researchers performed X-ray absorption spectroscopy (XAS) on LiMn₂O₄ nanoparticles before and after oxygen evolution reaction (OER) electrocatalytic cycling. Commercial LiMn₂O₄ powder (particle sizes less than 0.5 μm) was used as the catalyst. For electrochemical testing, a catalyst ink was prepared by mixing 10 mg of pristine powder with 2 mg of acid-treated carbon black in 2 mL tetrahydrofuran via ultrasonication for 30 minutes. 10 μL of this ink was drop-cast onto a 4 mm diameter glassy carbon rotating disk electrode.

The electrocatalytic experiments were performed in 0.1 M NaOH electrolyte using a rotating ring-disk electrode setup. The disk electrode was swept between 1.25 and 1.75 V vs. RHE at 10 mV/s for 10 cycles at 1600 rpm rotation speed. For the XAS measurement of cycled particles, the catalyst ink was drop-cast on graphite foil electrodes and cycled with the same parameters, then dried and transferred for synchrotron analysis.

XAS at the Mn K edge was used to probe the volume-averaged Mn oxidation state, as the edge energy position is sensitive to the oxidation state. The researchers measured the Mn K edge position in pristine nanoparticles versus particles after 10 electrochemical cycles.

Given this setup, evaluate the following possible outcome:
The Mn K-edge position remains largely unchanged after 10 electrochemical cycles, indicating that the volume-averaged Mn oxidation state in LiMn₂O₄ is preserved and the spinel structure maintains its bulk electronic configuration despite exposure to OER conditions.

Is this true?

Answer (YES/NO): NO